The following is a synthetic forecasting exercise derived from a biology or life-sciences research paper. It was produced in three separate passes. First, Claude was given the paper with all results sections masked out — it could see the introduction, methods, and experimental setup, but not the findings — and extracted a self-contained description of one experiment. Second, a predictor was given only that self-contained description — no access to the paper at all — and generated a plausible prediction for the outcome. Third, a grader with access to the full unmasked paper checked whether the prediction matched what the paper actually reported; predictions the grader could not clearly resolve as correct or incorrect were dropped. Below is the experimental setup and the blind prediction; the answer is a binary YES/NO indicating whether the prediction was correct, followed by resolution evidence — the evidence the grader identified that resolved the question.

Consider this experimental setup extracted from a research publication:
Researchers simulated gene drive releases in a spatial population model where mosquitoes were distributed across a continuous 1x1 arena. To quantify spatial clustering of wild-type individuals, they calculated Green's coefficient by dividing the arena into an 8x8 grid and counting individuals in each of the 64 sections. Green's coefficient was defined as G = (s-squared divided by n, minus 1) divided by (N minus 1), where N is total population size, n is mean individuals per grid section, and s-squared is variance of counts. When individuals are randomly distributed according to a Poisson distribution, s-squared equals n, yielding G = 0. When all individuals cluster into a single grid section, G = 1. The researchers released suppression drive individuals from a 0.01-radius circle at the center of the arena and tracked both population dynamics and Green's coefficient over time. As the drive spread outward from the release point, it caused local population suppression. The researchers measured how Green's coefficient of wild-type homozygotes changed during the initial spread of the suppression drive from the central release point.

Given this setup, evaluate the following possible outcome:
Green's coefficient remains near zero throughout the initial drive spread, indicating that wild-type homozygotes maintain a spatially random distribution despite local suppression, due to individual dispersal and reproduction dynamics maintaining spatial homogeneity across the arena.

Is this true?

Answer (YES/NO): NO